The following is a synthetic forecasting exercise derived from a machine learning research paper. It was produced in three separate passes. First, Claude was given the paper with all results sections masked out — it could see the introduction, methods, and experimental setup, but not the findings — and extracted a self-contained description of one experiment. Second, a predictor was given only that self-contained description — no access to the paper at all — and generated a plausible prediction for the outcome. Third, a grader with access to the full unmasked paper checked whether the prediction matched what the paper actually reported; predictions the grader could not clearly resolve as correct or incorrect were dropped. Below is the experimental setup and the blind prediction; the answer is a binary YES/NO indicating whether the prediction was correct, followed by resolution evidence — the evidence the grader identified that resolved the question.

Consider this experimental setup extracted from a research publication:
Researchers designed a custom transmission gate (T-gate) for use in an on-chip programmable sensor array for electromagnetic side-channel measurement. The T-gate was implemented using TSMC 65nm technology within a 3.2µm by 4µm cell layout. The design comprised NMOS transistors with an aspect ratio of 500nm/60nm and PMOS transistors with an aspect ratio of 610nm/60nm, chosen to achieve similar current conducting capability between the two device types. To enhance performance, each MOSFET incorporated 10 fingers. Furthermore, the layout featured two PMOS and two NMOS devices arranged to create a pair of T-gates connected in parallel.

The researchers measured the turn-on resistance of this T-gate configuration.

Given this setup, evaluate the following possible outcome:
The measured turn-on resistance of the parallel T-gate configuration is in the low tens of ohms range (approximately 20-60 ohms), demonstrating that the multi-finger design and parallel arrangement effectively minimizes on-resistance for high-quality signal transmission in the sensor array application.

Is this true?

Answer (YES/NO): YES